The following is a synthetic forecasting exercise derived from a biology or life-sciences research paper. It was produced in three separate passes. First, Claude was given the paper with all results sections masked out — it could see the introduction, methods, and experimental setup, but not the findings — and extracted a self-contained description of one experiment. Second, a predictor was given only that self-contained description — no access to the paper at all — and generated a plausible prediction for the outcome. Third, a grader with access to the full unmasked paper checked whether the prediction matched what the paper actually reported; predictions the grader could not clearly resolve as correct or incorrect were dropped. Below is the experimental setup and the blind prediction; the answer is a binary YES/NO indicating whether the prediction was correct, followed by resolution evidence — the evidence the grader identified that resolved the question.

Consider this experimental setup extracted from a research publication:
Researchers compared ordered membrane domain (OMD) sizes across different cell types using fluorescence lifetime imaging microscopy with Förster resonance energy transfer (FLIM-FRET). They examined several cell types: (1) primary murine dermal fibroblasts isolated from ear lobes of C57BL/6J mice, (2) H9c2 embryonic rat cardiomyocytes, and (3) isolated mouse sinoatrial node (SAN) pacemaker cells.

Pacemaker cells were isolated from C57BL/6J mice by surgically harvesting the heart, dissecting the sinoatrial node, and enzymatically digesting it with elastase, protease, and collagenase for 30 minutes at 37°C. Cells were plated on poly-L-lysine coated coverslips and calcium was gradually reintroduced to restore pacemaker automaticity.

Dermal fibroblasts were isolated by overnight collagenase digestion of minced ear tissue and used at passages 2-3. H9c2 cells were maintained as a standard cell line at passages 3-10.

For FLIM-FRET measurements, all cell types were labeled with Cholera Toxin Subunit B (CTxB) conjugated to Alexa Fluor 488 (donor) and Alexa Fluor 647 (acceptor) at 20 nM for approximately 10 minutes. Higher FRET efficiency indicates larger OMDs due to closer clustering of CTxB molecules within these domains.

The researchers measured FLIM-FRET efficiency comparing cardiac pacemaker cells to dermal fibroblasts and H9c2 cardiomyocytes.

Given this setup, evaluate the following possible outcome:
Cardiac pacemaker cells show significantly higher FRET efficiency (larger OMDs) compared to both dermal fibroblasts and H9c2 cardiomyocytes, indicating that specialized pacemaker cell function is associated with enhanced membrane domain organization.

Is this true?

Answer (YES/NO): YES